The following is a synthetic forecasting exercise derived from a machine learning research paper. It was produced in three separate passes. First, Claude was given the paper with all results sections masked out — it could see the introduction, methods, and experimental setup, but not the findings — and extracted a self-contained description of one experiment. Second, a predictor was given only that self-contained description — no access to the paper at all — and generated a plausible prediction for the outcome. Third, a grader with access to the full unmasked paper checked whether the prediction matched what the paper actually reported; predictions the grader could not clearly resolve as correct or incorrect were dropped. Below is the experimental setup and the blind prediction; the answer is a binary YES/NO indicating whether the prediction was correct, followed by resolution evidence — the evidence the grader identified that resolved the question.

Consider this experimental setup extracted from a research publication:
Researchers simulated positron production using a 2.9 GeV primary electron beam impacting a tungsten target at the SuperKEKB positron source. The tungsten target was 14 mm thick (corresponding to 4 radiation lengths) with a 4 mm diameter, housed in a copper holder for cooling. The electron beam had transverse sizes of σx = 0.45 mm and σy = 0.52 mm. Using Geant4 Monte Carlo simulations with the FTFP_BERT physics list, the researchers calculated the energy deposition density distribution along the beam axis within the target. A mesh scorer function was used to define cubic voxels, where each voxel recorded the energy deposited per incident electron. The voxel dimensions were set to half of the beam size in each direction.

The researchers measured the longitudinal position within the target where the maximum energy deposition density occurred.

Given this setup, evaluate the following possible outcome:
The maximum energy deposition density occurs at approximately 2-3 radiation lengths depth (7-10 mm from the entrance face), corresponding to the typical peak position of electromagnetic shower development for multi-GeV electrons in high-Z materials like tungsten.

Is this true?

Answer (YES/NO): NO